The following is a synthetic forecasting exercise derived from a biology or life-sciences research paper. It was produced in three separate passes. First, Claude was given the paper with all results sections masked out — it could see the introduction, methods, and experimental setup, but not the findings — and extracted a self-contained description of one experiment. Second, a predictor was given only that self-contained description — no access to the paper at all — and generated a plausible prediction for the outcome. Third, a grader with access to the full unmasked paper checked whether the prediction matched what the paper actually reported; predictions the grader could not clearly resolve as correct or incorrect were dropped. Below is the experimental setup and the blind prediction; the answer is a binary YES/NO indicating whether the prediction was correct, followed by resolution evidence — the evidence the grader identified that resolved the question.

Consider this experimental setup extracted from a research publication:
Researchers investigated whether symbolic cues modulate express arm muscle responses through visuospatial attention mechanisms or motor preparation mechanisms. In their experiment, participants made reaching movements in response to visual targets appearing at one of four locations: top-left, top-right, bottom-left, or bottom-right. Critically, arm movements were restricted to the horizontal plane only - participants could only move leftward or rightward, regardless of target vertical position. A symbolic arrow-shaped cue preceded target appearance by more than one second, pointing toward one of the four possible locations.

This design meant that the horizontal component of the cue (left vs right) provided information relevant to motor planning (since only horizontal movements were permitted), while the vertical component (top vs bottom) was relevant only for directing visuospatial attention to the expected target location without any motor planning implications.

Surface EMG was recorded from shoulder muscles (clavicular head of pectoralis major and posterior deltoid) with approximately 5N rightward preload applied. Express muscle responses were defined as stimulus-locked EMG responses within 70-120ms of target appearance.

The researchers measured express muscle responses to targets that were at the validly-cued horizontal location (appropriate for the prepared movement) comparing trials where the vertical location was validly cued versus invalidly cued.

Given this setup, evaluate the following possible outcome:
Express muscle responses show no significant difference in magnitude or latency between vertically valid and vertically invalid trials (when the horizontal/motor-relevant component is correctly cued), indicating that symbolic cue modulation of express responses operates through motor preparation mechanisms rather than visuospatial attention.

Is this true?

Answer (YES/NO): YES